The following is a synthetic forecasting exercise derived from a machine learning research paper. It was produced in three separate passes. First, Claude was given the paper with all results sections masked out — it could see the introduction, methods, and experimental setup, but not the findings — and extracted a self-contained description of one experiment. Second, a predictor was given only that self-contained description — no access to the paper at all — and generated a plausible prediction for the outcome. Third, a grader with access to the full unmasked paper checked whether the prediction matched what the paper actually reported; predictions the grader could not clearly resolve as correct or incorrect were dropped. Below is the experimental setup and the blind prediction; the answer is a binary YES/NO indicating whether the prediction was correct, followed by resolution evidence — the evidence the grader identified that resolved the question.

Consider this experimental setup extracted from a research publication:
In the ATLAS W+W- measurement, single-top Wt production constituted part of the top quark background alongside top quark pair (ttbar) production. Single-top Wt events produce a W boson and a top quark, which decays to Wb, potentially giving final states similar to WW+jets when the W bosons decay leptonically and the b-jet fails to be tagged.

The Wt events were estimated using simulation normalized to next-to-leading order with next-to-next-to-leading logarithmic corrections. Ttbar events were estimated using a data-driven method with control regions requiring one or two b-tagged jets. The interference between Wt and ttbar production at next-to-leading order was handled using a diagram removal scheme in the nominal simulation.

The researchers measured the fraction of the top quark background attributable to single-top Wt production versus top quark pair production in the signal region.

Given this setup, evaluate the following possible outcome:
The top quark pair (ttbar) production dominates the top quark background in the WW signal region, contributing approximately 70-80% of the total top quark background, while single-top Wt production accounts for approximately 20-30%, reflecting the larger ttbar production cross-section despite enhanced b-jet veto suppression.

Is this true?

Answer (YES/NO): NO